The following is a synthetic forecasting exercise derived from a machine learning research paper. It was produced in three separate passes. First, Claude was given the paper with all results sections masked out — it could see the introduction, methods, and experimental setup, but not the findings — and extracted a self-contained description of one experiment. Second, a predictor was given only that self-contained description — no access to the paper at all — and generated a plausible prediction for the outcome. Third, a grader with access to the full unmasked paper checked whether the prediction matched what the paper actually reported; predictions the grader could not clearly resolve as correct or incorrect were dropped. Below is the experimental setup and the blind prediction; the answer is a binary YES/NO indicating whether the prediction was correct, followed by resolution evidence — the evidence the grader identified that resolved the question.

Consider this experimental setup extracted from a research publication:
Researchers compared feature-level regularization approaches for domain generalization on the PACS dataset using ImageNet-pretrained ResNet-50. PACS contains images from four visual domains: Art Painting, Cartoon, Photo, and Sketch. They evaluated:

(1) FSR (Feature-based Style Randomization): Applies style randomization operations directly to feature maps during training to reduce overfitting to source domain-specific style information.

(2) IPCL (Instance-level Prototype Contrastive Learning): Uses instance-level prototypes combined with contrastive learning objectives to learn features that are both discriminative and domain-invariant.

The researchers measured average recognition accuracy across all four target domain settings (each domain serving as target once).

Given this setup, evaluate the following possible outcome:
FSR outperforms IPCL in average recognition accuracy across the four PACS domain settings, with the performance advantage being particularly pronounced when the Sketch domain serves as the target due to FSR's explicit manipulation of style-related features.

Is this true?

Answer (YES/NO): NO